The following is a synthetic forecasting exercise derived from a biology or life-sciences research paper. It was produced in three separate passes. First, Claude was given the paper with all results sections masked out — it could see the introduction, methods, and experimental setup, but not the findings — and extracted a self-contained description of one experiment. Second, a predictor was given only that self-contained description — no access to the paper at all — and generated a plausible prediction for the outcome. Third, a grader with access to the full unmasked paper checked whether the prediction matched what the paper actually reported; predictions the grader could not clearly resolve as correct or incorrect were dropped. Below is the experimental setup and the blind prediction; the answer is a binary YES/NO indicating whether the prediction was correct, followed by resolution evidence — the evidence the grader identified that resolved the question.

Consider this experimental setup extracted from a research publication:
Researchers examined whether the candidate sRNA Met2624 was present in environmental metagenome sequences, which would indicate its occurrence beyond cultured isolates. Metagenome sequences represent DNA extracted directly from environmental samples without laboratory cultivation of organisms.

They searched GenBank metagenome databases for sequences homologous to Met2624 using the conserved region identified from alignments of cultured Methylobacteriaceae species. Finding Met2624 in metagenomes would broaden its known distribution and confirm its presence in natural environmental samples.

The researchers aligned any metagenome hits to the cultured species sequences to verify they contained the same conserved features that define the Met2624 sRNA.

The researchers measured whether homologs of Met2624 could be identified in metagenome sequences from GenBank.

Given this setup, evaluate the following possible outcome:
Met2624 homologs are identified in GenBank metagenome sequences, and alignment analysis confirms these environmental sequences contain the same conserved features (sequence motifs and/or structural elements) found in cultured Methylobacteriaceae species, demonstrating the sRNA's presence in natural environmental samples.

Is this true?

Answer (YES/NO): YES